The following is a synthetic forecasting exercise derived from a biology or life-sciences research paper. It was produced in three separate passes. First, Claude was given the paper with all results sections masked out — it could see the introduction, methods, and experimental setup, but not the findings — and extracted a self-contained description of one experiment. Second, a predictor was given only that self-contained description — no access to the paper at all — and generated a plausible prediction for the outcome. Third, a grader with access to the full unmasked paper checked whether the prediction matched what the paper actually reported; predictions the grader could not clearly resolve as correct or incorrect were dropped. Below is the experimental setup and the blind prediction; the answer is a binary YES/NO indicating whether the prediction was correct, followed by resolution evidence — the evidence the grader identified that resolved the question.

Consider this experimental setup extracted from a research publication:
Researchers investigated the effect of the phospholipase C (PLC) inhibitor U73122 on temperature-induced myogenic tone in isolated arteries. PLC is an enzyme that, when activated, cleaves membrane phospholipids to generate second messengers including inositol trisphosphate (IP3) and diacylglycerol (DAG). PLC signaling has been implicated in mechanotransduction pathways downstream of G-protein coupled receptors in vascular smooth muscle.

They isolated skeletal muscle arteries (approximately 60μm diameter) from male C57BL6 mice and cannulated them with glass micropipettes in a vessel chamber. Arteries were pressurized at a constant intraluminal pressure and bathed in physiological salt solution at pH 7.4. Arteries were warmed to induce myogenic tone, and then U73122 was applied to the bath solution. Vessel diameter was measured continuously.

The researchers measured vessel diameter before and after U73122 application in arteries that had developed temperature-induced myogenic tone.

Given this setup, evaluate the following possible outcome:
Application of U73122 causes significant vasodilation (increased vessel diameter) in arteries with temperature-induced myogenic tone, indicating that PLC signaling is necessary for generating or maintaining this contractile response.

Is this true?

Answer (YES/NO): YES